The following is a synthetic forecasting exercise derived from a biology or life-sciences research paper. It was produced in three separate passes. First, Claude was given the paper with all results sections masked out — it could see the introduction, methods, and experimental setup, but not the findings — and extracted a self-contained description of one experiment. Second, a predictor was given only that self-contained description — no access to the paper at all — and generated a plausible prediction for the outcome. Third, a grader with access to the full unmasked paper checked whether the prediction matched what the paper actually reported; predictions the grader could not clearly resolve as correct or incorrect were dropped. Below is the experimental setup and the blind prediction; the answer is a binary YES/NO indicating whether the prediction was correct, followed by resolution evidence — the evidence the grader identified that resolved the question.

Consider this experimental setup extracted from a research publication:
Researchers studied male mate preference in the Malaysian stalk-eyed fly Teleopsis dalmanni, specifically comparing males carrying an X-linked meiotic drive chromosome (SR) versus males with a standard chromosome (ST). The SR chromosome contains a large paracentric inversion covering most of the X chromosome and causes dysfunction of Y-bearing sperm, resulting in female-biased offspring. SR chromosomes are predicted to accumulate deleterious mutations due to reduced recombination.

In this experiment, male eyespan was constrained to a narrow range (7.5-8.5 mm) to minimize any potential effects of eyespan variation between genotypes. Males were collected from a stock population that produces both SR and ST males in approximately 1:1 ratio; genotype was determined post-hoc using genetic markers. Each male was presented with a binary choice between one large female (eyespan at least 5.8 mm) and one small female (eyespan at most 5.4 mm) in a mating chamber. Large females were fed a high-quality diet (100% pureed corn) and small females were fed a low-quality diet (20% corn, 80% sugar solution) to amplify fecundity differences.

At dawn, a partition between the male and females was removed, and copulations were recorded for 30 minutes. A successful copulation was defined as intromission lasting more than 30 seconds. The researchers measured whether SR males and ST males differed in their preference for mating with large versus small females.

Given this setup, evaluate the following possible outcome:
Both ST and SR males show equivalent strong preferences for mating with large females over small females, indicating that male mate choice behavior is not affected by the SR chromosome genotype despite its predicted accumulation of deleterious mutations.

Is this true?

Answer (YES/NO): YES